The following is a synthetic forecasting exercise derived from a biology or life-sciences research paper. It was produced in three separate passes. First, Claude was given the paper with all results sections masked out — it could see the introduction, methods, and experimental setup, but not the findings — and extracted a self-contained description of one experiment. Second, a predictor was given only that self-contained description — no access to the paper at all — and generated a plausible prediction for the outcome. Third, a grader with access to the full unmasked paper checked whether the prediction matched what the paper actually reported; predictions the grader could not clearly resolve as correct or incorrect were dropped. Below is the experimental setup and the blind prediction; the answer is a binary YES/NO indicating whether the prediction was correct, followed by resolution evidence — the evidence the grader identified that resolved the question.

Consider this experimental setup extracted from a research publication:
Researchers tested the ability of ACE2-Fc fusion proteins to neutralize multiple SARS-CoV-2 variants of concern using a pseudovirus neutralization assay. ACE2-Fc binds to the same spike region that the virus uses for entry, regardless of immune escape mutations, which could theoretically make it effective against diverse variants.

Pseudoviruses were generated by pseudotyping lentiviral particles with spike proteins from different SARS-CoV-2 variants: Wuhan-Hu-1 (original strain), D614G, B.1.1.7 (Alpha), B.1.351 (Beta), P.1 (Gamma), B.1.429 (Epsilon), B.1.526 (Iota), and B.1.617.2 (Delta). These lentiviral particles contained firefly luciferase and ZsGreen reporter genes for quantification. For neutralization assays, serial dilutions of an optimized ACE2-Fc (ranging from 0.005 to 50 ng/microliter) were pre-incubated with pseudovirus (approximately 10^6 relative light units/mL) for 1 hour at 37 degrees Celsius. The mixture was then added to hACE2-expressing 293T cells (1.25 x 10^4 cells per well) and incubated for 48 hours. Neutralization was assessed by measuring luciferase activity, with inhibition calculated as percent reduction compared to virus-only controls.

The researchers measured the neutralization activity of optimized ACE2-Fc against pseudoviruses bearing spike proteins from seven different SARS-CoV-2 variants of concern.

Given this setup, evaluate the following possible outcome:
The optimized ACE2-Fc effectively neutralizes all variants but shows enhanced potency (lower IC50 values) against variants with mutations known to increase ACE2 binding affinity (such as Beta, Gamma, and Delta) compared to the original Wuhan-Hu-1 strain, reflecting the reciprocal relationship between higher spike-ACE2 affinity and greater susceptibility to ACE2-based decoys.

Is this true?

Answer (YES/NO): NO